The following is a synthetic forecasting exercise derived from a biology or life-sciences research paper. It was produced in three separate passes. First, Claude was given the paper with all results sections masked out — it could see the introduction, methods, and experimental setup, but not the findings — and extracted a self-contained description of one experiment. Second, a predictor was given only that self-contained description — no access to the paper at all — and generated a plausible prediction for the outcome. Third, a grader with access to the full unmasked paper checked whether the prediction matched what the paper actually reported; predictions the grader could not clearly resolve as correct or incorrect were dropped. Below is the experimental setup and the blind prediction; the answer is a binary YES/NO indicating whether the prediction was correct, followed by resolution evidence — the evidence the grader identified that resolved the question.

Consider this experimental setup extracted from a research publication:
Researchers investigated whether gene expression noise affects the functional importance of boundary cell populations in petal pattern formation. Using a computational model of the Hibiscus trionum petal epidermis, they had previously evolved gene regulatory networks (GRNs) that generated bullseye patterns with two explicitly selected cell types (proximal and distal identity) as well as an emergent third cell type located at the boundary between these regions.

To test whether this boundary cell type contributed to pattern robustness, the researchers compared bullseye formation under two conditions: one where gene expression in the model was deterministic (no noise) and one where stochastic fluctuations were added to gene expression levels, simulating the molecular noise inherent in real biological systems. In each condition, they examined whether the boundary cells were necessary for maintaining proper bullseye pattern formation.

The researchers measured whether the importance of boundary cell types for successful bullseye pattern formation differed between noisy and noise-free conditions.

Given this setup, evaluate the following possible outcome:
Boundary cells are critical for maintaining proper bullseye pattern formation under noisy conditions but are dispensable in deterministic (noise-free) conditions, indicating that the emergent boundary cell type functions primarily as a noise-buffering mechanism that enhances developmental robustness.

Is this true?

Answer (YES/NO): YES